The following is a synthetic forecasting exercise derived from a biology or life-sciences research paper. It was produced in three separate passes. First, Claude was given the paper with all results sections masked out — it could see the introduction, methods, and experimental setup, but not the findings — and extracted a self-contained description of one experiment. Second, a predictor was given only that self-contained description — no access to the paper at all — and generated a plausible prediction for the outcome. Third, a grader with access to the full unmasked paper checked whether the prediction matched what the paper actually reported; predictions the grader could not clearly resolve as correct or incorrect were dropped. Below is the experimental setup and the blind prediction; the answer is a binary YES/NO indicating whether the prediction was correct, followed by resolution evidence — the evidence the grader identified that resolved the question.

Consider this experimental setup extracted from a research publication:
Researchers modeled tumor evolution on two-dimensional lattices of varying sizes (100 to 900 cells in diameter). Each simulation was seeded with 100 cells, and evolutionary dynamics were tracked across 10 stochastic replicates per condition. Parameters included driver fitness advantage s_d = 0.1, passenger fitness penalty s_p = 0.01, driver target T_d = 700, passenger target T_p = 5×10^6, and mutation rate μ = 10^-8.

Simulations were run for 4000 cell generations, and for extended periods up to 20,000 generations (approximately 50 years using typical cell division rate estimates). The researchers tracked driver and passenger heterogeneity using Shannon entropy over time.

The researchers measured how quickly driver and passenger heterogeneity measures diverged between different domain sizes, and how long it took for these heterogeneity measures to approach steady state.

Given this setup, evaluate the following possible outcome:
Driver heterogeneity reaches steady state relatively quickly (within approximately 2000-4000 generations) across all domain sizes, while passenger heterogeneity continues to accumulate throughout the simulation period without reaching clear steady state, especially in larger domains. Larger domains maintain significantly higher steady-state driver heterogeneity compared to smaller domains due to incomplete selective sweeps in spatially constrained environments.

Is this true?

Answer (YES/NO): NO